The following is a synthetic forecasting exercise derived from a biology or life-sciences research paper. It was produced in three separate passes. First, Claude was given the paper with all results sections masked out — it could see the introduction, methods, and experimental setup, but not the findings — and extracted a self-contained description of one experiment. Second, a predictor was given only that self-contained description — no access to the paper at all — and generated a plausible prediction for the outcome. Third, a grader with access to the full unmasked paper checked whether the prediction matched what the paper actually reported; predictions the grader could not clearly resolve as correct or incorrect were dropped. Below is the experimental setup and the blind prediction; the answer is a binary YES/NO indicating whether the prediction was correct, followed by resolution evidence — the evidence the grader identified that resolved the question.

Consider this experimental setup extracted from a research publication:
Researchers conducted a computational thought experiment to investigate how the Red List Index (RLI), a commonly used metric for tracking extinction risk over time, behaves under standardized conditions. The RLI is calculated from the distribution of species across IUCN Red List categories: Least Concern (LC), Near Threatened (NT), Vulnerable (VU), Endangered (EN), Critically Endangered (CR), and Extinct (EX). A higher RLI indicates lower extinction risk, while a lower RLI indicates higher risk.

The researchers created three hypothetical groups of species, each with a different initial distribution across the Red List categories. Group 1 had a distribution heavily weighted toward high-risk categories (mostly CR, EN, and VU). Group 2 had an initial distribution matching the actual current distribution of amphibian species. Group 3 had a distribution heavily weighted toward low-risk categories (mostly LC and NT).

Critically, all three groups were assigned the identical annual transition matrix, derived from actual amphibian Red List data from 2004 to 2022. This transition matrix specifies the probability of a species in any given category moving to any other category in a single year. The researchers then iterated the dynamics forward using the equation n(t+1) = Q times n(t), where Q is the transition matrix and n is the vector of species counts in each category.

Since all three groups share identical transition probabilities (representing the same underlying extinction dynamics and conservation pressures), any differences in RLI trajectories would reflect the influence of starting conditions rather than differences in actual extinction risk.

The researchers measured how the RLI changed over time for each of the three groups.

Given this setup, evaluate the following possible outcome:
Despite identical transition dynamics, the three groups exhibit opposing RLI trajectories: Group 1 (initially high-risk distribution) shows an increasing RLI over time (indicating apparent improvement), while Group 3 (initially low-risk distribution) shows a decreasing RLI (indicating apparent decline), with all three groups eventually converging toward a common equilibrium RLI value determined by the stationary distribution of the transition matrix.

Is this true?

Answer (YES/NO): NO